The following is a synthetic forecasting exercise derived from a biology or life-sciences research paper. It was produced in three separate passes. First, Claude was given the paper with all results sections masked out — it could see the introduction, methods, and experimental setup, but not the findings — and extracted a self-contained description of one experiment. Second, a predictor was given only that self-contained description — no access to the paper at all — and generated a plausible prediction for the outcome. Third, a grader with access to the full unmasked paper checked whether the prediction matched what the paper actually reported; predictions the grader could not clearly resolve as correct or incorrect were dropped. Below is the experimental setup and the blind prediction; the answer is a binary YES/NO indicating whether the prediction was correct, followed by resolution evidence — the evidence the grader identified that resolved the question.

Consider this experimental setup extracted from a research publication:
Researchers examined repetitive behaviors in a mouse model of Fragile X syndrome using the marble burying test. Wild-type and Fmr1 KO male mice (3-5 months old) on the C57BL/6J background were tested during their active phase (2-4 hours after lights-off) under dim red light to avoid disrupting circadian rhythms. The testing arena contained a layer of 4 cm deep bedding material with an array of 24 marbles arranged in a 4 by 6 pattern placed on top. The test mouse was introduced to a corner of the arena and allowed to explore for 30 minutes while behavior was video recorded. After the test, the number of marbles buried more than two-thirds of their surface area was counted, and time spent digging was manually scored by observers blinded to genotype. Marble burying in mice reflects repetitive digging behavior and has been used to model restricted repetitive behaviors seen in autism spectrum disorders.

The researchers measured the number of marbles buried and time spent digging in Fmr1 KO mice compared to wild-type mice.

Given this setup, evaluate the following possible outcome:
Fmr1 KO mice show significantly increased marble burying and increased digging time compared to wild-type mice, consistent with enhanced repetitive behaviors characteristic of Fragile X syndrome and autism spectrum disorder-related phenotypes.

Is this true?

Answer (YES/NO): YES